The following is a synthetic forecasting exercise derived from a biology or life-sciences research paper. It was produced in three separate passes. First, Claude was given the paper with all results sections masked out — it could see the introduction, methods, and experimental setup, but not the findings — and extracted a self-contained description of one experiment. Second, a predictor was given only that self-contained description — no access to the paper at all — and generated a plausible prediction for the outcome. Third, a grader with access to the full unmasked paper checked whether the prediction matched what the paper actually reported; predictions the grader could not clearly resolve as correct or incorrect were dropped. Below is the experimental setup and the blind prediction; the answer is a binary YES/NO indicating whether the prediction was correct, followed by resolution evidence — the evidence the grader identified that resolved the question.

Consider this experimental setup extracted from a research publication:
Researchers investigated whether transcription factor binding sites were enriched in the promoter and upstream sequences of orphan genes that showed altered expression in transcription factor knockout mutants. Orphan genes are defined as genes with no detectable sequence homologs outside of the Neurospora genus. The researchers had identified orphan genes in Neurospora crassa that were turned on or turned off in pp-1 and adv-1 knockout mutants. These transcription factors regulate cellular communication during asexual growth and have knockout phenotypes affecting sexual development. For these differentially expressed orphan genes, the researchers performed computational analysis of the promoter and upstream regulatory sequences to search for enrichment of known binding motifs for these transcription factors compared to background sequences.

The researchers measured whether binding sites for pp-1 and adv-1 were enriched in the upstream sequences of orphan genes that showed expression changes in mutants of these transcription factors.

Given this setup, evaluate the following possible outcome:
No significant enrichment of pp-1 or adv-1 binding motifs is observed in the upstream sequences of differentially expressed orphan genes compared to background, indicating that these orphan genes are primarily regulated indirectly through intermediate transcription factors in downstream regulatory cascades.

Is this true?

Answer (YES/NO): YES